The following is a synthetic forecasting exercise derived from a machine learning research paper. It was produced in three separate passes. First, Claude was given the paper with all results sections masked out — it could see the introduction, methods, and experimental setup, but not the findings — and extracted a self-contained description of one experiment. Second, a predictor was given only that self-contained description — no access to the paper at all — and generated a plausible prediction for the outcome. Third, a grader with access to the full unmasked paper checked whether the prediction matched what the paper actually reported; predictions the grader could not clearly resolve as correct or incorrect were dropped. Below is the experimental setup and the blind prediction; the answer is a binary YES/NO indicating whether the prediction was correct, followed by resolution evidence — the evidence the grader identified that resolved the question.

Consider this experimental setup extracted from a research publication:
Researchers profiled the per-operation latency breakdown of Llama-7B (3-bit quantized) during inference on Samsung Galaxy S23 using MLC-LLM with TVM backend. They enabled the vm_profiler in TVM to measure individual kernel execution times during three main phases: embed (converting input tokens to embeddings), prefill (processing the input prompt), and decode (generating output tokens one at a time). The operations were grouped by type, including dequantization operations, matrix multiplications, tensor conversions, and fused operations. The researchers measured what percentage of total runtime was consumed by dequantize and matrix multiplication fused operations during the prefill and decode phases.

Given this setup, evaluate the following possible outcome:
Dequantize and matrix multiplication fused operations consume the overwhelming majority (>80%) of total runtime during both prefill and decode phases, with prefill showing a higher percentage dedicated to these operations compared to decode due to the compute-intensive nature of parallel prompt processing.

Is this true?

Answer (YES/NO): YES